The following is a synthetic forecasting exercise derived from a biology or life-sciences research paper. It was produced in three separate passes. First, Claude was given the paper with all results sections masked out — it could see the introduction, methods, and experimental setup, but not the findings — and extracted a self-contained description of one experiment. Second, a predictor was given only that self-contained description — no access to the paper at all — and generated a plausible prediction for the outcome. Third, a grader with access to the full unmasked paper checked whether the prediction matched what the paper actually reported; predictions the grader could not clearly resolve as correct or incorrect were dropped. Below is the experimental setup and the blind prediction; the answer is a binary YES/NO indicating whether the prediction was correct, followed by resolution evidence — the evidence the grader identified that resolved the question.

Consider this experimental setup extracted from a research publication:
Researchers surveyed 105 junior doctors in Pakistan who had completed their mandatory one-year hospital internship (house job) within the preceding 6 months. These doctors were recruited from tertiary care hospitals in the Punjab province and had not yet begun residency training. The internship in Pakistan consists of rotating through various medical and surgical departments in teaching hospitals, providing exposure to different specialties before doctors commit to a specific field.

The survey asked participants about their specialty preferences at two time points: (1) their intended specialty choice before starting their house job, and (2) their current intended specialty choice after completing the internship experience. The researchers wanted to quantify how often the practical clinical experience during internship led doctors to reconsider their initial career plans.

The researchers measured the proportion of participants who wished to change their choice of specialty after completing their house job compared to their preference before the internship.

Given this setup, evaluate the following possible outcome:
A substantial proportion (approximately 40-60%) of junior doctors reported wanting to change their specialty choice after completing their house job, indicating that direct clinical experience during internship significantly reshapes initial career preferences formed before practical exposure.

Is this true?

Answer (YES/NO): YES